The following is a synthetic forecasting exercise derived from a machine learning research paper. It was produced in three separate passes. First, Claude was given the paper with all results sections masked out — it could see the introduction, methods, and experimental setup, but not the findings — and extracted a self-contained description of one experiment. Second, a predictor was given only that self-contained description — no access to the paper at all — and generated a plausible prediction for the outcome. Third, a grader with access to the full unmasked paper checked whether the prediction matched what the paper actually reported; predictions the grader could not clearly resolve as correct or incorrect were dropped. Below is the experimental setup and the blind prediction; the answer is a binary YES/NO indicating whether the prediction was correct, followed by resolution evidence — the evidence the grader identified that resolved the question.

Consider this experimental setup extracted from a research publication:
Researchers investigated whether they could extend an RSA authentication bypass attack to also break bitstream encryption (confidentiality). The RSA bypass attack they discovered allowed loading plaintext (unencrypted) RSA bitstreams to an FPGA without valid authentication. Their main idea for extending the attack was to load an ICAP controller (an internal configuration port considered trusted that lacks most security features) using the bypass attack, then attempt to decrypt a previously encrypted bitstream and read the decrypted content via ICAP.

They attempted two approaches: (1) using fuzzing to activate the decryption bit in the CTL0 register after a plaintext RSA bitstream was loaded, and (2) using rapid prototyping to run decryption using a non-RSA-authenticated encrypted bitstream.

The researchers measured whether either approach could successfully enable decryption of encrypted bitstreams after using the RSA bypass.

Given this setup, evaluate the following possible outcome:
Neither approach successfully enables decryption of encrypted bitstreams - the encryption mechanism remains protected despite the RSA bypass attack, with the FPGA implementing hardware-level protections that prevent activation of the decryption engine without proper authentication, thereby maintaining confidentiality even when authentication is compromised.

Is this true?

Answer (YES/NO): YES